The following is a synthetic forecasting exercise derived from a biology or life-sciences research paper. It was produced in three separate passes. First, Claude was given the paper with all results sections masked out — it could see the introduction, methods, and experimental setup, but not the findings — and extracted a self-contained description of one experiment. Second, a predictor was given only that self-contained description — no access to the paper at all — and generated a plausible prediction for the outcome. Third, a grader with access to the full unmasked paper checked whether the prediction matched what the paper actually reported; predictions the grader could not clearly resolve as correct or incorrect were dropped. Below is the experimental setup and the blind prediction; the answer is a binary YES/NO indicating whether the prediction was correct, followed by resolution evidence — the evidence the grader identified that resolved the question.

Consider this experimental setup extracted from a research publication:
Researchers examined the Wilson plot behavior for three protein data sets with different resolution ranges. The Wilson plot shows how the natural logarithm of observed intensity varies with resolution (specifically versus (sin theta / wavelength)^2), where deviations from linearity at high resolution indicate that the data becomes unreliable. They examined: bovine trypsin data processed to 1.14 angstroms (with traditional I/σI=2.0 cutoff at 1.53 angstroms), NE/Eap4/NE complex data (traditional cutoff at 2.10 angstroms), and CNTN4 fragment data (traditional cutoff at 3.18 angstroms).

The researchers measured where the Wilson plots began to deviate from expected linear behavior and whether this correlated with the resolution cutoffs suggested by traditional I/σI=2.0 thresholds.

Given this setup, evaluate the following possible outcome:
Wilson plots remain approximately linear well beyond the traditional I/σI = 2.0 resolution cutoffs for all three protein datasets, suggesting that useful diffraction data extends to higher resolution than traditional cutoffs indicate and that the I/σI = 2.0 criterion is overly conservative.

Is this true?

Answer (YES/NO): NO